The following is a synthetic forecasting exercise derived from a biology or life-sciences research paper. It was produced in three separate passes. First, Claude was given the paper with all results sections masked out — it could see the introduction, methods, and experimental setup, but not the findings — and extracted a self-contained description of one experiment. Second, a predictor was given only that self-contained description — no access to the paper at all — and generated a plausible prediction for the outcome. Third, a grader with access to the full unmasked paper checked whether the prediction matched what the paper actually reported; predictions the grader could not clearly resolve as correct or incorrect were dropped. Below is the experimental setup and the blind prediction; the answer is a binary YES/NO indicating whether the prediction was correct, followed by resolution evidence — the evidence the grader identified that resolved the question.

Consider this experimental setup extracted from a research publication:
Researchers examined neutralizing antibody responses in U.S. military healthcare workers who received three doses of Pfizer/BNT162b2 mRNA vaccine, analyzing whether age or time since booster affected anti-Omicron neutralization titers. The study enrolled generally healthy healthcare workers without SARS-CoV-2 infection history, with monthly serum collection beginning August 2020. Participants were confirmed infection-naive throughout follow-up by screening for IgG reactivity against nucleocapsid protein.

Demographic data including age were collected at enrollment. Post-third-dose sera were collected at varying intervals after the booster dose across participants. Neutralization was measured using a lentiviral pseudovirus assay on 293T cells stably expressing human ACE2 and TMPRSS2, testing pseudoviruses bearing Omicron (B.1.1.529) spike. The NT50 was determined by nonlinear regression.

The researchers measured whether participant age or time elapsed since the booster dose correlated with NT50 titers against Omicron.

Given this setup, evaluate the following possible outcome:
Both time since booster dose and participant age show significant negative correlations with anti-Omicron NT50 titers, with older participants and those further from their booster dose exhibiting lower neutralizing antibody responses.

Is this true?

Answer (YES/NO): NO